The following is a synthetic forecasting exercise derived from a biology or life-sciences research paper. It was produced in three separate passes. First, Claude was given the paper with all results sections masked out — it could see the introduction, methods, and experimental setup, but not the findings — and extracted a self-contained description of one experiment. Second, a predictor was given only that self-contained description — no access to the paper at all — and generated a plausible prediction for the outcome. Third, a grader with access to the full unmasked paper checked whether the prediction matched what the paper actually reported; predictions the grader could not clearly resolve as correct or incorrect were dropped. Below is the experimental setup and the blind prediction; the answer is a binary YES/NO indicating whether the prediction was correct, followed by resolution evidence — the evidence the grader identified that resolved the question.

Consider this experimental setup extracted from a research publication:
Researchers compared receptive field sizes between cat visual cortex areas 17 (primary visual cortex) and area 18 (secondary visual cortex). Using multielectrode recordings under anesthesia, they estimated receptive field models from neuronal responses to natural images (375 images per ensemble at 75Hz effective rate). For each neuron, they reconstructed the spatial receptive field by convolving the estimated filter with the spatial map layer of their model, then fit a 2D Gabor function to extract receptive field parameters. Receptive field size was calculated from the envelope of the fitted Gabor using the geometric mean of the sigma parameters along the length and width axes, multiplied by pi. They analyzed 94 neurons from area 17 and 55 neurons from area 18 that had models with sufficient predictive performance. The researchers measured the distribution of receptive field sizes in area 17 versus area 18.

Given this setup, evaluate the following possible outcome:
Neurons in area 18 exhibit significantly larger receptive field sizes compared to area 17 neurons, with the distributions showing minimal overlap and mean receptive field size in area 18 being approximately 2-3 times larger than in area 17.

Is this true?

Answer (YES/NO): NO